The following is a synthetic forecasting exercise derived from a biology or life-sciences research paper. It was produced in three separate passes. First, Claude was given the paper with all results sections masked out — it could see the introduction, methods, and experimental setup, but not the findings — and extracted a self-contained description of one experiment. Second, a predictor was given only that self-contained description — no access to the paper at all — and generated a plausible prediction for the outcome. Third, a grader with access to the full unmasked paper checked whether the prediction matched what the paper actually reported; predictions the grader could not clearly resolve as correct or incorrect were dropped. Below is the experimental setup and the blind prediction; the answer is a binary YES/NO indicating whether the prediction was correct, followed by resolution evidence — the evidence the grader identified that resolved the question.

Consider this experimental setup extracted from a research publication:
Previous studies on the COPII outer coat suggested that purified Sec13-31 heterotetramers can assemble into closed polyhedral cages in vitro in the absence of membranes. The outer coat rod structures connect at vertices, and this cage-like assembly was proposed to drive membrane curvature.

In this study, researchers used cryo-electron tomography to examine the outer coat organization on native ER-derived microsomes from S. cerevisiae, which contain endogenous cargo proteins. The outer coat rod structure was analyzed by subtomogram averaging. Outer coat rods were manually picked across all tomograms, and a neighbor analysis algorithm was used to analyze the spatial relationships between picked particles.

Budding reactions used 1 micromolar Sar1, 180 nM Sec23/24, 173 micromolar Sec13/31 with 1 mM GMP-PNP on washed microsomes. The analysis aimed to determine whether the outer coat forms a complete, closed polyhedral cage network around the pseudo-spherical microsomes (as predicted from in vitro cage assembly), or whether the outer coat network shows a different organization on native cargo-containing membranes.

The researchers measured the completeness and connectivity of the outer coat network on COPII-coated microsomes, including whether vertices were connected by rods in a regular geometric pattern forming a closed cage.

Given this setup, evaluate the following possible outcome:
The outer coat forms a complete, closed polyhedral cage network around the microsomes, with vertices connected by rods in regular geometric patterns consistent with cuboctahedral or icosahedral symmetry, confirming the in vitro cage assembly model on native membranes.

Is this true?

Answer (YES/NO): NO